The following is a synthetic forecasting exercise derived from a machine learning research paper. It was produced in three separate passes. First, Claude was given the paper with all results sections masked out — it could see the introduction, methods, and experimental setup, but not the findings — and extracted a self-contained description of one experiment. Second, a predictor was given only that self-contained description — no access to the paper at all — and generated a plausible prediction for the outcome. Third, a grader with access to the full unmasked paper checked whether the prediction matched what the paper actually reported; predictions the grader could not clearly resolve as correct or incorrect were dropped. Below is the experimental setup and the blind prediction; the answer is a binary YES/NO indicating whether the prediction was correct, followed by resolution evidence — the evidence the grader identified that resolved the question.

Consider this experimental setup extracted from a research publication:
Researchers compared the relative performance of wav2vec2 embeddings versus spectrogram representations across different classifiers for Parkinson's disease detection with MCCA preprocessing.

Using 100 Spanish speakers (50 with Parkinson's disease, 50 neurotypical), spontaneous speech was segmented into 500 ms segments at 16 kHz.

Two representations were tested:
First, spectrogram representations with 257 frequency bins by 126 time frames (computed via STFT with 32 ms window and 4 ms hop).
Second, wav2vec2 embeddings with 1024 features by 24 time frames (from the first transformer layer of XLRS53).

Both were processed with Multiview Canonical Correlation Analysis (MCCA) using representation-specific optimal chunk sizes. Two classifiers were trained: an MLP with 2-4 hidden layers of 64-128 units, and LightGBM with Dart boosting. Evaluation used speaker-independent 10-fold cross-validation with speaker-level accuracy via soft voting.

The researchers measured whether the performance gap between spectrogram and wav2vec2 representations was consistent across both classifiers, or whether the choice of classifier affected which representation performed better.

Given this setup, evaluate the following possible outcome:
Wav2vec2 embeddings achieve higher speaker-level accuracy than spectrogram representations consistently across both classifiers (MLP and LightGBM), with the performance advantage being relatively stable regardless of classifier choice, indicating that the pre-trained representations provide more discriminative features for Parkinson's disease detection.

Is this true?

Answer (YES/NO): YES